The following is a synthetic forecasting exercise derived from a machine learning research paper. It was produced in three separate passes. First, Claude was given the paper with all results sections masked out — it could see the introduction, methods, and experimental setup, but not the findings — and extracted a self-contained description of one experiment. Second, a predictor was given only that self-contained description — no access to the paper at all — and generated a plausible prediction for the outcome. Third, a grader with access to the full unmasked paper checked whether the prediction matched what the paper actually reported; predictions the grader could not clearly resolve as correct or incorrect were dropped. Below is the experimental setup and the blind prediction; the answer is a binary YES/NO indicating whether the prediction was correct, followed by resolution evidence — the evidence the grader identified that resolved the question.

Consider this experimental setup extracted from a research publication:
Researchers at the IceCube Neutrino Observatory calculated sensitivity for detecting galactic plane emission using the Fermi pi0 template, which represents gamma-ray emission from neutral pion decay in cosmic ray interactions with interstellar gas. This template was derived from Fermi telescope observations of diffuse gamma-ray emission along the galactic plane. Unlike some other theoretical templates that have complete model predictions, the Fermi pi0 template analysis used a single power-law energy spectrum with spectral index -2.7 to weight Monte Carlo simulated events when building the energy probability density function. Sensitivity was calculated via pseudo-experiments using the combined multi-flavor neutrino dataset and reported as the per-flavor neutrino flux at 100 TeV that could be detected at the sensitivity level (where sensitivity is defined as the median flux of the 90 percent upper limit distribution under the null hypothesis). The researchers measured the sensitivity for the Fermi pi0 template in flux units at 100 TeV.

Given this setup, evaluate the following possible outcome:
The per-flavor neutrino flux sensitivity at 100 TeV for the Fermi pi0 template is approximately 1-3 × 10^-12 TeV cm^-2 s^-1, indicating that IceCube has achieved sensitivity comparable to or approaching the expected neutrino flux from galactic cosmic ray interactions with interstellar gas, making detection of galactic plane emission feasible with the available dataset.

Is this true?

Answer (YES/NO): NO